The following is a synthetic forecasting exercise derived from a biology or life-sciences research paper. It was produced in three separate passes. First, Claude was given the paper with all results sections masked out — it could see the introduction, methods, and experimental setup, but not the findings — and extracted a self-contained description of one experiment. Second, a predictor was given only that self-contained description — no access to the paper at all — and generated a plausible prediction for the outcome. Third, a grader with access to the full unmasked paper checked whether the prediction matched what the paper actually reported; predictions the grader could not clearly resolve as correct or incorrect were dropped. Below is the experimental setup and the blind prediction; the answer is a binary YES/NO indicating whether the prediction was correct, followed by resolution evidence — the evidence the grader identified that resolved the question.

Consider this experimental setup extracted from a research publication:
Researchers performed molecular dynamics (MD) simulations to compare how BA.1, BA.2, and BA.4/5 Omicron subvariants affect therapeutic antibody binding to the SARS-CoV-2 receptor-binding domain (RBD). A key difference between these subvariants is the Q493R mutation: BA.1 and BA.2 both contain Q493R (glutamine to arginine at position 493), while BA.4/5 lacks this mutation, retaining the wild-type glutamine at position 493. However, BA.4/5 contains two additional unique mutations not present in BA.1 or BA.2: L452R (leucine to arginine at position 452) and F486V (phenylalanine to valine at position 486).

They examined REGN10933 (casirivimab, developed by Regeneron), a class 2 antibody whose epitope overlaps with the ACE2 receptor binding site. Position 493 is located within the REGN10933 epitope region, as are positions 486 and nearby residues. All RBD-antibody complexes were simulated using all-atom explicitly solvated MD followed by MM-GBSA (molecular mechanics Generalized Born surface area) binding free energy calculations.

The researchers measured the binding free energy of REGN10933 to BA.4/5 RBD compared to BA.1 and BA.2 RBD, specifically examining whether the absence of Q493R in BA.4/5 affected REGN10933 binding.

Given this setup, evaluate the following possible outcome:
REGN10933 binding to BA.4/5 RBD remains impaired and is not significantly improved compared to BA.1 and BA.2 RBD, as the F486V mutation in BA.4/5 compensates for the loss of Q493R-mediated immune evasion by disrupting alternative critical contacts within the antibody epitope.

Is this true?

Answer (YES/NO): YES